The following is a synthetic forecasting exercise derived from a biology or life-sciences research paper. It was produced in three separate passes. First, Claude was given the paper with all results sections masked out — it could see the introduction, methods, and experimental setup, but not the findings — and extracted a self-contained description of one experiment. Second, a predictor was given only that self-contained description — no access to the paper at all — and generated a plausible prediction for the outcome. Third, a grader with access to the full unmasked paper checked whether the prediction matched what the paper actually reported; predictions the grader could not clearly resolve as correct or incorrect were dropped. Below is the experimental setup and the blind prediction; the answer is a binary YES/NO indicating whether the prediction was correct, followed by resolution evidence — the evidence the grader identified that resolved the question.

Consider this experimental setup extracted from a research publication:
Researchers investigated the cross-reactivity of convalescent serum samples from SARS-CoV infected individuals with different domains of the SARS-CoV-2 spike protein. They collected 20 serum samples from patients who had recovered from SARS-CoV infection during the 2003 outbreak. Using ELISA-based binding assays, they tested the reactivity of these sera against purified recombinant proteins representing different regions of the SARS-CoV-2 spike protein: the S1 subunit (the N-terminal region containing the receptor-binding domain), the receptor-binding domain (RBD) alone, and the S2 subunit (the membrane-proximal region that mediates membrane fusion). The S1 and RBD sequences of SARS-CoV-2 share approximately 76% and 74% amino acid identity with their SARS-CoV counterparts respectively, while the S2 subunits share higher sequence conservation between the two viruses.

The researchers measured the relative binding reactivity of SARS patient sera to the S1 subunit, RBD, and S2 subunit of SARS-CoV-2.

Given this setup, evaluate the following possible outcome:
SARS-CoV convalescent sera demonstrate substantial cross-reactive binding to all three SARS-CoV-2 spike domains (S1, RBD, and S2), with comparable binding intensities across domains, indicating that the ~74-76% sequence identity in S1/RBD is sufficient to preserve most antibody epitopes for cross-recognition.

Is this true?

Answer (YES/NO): NO